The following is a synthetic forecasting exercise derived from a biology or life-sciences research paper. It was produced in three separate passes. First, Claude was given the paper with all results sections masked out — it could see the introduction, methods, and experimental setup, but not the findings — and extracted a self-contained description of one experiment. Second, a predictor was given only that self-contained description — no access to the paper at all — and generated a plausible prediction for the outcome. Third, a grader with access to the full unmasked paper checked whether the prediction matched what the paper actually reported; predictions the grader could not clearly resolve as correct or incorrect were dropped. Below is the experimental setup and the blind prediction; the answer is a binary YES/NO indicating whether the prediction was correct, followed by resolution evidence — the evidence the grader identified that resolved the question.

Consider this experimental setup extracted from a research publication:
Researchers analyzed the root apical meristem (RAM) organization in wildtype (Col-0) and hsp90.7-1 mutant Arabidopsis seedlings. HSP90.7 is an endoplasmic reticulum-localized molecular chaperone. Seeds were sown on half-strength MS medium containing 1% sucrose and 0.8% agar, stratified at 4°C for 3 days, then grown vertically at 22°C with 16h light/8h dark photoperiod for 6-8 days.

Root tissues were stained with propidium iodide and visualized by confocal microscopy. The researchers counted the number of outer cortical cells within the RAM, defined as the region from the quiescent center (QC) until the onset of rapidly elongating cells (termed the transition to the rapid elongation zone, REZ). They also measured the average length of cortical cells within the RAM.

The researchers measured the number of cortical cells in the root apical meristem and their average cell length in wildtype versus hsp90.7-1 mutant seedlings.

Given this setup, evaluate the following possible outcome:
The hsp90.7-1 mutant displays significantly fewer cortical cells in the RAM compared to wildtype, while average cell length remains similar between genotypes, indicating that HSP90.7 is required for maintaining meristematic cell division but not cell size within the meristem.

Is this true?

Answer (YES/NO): NO